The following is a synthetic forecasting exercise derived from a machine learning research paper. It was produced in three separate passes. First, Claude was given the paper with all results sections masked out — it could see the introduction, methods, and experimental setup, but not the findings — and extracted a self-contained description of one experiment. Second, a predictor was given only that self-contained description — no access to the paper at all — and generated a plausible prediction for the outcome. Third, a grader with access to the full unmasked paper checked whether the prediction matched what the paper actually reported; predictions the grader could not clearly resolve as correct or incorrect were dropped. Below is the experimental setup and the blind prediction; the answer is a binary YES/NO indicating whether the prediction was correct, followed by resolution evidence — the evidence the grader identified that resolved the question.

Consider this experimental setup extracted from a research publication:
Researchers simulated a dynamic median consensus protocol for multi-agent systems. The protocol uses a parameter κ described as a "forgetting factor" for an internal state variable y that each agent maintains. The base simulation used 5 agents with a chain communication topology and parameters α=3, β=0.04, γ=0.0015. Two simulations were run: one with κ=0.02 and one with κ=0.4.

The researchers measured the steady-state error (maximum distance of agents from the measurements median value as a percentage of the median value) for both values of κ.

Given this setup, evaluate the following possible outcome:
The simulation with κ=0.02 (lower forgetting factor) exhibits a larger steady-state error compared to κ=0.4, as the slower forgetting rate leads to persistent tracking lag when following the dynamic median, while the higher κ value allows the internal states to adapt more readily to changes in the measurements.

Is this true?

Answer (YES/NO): NO